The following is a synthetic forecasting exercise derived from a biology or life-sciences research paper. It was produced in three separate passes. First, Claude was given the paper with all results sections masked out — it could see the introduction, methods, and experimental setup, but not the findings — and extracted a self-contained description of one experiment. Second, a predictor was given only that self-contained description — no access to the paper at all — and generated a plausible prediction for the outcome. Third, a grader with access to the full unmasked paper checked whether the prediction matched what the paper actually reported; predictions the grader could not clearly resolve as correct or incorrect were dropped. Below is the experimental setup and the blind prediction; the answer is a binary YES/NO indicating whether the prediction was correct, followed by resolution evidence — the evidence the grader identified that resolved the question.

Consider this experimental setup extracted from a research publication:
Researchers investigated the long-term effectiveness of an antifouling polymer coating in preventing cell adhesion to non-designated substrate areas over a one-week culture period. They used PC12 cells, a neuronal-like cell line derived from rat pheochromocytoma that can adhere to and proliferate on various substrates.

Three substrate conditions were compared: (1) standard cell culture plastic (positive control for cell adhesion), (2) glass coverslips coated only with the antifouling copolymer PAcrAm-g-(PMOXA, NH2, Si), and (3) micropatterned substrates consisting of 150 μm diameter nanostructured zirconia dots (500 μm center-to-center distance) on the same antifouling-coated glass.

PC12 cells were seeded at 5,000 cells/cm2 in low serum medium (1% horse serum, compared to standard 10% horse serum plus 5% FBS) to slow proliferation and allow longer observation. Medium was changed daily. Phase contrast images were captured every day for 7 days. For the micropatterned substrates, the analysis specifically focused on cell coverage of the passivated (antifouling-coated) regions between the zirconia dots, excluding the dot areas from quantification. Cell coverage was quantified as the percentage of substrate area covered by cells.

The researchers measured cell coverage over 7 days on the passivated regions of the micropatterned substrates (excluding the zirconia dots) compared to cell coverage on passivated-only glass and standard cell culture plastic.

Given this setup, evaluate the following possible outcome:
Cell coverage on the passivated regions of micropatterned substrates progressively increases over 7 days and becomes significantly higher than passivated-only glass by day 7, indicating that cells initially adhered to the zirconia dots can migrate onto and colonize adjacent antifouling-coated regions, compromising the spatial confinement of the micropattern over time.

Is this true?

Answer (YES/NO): NO